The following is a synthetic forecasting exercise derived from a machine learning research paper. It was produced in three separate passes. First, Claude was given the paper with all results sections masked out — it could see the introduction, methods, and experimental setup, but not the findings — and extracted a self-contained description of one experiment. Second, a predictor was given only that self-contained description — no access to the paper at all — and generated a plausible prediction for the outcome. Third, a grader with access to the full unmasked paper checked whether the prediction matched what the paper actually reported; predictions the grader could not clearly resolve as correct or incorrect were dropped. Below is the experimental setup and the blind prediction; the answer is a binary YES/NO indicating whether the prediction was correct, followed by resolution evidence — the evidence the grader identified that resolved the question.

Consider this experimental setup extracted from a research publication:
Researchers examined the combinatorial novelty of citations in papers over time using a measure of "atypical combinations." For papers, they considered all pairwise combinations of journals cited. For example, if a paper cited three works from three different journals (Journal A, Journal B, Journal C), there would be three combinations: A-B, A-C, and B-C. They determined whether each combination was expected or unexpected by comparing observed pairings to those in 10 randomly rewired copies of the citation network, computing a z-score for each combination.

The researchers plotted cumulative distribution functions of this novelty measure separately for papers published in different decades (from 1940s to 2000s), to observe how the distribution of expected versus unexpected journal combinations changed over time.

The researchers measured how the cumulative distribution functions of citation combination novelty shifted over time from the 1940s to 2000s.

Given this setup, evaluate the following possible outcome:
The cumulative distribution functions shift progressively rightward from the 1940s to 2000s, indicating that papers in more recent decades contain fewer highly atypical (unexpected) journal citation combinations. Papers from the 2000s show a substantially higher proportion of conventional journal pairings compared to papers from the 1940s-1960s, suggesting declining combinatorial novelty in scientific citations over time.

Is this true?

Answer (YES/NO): YES